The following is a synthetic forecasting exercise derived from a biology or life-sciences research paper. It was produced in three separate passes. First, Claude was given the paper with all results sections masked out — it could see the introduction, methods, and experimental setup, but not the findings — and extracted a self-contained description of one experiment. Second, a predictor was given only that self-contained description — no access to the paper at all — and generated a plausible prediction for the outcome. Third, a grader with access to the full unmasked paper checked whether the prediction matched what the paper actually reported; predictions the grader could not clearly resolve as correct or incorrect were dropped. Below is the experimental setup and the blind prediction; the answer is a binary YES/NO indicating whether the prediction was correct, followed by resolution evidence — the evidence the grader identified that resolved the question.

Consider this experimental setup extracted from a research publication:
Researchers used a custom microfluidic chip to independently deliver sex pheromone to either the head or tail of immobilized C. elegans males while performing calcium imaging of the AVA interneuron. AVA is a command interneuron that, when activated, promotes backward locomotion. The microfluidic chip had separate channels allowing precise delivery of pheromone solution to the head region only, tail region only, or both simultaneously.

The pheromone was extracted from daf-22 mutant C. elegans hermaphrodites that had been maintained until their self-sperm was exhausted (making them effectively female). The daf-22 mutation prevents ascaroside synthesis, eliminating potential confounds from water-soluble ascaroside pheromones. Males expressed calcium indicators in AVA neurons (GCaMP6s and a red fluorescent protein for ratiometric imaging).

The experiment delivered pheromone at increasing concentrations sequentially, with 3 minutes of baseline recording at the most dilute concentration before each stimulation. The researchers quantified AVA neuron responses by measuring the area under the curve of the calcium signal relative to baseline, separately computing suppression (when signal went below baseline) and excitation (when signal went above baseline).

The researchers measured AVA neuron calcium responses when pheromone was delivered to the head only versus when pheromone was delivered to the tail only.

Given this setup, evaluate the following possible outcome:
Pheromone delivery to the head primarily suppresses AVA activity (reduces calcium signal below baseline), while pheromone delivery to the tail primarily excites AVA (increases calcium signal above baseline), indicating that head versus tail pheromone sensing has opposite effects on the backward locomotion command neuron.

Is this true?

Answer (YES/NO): YES